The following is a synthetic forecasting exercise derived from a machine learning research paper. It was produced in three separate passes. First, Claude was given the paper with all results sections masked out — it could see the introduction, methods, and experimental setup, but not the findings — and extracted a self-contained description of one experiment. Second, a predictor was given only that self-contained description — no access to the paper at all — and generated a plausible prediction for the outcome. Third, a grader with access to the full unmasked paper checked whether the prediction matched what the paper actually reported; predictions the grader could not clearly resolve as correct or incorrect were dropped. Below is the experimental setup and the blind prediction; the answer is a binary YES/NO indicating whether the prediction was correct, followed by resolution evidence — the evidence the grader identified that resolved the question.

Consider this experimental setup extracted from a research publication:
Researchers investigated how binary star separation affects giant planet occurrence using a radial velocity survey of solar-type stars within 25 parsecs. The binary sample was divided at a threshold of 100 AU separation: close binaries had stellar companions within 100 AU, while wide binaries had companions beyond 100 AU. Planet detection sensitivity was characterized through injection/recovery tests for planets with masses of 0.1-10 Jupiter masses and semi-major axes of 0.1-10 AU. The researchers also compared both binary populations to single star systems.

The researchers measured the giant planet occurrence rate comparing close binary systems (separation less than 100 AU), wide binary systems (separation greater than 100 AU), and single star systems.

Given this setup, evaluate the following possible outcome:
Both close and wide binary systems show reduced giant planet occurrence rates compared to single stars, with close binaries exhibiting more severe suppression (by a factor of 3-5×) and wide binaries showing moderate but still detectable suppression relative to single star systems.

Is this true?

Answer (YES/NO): NO